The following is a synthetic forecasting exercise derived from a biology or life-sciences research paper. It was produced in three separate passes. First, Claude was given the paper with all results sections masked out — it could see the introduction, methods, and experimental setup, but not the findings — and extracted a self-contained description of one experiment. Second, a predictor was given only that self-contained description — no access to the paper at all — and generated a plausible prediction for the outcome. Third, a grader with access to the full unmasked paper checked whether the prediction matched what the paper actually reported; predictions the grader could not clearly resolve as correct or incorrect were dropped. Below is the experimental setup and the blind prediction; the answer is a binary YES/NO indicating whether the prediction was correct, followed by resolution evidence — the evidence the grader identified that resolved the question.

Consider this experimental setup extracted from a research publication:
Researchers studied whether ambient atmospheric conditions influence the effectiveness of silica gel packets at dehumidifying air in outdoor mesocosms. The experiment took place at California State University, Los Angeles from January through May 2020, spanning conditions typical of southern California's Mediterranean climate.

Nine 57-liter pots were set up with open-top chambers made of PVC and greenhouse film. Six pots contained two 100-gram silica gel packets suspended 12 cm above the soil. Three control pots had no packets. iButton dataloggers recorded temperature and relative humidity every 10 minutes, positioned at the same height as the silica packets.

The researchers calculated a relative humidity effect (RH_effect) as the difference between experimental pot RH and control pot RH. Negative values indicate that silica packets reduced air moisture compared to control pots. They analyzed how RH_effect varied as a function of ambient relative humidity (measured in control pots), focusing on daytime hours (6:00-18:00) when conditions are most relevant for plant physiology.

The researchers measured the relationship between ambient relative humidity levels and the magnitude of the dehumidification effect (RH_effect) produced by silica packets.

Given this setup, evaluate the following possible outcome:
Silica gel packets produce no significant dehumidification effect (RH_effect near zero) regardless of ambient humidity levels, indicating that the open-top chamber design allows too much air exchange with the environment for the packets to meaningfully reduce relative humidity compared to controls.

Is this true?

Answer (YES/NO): NO